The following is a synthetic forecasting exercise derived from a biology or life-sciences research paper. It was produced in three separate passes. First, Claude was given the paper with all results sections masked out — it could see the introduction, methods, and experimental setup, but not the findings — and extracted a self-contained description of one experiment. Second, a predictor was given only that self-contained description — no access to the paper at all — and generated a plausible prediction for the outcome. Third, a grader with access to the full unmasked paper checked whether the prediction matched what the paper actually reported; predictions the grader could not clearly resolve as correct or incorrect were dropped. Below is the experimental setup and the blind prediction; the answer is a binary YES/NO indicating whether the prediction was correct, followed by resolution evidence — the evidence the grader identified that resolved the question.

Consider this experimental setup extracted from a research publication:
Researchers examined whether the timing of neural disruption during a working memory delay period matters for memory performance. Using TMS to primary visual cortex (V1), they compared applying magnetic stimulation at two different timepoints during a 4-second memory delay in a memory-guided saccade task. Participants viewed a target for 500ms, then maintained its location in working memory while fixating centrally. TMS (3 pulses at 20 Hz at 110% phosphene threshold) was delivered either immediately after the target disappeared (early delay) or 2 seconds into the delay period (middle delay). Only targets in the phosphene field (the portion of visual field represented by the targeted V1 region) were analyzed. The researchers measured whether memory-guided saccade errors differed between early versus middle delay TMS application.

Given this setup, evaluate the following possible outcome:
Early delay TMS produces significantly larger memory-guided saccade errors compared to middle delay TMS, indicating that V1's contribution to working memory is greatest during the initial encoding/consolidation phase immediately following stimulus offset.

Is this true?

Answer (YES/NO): NO